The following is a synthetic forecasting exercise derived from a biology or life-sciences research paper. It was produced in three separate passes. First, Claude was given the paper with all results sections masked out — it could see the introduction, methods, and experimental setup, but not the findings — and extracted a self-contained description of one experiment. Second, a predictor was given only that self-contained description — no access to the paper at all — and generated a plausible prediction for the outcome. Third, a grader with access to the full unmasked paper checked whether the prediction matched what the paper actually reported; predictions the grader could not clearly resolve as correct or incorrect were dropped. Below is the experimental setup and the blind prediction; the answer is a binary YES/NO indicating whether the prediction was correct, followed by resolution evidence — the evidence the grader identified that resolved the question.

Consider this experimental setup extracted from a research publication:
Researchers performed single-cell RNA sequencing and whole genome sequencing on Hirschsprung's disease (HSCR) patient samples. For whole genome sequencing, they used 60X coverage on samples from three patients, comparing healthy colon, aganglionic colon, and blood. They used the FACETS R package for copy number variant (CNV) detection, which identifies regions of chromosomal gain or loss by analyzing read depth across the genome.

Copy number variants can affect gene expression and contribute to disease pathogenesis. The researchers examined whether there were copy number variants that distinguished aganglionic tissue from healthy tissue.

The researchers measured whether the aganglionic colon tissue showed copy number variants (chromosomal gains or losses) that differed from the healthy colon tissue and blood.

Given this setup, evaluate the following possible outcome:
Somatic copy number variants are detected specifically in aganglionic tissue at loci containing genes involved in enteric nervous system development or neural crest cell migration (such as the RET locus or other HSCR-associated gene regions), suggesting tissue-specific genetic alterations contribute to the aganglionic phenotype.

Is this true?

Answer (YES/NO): NO